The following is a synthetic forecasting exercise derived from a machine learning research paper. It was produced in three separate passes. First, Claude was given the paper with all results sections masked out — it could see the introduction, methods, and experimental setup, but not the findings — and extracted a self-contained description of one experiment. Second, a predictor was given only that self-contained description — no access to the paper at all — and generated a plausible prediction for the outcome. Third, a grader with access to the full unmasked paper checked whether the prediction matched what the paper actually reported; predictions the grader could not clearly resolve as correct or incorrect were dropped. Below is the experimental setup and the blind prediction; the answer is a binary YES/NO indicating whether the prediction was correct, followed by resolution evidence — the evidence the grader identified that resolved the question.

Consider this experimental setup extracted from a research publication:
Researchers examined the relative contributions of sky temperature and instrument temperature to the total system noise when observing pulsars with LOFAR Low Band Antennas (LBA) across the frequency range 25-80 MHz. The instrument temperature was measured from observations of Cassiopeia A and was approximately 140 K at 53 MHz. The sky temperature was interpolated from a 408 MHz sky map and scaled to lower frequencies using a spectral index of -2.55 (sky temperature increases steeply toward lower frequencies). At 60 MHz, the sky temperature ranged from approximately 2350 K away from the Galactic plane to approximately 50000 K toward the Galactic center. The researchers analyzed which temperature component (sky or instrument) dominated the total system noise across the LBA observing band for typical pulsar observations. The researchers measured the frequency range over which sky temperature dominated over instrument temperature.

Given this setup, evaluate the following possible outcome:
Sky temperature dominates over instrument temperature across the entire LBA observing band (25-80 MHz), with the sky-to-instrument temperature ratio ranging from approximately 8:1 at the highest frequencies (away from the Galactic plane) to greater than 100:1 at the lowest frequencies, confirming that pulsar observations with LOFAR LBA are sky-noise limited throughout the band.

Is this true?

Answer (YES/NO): NO